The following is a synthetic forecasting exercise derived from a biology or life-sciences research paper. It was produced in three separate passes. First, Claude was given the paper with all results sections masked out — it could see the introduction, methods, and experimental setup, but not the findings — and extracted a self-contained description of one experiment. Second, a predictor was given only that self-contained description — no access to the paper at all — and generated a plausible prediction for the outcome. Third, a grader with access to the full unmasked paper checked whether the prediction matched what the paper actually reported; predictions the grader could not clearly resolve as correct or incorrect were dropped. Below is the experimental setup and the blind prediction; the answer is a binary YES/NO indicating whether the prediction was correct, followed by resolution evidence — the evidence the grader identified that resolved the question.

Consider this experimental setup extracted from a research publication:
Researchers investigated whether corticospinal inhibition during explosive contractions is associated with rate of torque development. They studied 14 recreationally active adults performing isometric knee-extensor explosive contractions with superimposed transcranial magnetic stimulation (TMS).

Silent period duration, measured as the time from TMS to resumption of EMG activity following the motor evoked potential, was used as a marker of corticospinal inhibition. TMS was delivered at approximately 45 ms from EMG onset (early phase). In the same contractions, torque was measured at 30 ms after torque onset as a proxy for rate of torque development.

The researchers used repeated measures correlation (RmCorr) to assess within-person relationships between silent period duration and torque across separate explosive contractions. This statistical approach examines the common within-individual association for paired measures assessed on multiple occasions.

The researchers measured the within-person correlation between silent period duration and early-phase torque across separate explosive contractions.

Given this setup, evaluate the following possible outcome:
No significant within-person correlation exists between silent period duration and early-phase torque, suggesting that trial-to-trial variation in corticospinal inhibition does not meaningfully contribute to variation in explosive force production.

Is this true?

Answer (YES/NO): YES